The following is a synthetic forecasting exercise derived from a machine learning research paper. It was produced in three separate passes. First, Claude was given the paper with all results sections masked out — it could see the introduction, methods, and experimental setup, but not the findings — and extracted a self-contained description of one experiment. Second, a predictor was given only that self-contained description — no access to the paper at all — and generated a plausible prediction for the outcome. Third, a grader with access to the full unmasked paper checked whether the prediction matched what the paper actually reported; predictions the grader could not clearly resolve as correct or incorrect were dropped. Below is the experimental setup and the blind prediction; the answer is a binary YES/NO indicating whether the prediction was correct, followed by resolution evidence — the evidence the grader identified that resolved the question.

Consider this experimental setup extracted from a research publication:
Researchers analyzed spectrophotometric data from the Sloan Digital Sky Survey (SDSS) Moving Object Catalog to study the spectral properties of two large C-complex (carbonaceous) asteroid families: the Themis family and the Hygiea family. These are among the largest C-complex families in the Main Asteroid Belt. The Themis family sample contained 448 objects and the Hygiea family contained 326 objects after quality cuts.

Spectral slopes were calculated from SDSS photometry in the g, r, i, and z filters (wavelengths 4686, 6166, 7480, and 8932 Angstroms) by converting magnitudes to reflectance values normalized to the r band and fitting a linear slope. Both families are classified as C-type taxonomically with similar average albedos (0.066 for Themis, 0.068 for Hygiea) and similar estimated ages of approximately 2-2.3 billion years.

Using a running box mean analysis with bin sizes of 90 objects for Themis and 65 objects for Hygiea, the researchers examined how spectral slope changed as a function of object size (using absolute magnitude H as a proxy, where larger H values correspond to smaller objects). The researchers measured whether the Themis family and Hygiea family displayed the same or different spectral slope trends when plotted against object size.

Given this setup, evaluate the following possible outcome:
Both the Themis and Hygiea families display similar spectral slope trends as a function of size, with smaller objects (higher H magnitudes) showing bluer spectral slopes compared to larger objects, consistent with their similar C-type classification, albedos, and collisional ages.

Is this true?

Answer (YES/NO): NO